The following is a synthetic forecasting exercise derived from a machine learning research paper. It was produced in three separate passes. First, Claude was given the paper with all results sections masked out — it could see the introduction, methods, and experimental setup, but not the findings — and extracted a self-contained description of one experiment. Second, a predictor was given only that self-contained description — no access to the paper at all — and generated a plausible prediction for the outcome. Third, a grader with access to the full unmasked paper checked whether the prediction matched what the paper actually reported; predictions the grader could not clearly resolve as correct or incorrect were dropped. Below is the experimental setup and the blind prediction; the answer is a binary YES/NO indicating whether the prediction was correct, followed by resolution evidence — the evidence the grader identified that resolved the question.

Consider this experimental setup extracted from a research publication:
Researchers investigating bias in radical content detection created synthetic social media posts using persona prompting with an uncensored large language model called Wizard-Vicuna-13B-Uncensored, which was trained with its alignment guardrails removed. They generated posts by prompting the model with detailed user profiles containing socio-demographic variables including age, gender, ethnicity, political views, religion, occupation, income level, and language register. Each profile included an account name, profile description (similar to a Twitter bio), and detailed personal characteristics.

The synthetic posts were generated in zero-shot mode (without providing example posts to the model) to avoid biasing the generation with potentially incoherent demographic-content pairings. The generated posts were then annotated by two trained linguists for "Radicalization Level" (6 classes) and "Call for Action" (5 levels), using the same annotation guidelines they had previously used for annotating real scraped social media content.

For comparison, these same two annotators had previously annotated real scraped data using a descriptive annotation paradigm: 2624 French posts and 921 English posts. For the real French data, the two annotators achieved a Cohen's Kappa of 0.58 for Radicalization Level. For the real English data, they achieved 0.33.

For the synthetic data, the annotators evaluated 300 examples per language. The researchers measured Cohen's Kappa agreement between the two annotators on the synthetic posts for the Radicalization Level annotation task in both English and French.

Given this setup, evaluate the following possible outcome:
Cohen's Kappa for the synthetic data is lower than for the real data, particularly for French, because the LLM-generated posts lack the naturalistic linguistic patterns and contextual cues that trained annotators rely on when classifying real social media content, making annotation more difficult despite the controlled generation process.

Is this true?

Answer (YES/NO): NO